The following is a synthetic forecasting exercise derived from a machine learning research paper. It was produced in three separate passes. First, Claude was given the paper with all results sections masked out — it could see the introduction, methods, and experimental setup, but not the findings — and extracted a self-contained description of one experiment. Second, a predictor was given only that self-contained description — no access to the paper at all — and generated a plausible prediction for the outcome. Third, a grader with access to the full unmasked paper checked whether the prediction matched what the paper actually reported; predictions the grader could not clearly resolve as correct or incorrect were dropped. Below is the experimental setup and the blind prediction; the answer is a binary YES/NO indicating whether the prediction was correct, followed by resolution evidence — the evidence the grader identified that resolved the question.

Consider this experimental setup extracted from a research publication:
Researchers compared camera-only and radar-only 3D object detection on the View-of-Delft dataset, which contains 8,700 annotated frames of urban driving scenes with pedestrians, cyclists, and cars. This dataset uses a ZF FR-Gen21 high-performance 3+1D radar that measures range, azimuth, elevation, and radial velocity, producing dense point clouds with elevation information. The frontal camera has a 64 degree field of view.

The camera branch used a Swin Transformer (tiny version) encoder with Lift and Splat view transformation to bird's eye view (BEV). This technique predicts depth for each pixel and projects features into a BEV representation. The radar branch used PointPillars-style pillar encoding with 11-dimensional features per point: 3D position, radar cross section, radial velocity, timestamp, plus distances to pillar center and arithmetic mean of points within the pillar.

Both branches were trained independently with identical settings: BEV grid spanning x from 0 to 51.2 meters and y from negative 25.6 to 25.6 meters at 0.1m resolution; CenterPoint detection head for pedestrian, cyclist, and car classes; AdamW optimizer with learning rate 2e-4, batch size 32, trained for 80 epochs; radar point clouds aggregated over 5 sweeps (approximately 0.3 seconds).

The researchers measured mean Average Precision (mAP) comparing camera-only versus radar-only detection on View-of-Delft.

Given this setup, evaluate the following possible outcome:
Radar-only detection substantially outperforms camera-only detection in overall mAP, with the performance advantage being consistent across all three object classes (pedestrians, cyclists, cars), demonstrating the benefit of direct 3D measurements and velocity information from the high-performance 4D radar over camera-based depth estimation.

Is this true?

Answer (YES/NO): YES